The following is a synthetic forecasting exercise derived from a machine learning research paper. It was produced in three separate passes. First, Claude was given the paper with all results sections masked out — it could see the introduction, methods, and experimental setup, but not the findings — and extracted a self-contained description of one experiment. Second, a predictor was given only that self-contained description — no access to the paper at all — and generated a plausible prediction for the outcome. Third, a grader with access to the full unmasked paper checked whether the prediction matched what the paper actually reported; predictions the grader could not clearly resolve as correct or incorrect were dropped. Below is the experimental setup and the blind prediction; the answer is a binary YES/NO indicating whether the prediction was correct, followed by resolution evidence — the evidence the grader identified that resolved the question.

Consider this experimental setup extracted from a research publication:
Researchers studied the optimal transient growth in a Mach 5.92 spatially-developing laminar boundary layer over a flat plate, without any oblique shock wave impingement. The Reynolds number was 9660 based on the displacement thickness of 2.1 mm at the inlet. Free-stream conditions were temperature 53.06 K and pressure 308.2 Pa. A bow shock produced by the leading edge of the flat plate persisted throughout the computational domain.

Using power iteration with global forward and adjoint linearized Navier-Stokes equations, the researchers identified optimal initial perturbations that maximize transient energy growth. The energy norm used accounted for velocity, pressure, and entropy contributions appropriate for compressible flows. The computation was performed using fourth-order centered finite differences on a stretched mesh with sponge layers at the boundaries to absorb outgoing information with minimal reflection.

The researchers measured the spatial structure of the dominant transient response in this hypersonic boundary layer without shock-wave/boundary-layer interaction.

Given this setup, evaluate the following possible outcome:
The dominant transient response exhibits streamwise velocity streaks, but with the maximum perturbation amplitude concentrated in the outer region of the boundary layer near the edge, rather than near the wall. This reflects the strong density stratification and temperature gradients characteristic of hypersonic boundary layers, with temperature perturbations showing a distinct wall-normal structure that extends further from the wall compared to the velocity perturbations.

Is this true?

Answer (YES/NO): NO